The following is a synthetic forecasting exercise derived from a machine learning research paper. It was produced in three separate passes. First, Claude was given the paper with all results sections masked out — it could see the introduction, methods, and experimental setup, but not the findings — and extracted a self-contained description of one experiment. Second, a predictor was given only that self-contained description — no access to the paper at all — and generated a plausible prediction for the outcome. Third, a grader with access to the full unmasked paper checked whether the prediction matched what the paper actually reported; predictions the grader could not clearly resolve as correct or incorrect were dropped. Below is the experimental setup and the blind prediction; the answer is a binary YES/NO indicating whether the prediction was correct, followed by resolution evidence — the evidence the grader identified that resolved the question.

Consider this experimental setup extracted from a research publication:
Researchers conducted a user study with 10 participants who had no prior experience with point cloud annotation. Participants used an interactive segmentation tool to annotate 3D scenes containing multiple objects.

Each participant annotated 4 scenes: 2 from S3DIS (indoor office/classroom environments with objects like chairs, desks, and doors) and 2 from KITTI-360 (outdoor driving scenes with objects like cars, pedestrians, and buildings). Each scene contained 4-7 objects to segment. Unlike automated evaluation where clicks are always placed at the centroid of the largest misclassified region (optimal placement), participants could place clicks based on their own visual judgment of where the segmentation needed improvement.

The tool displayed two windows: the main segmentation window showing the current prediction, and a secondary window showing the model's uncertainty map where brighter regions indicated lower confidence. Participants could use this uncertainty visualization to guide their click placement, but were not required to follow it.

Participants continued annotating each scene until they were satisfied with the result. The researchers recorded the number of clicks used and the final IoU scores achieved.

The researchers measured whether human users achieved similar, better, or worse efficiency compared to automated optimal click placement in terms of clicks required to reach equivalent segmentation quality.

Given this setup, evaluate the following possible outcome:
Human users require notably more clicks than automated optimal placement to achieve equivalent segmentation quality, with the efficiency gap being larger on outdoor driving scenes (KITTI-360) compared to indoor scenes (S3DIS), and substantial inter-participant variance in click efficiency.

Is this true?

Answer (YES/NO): NO